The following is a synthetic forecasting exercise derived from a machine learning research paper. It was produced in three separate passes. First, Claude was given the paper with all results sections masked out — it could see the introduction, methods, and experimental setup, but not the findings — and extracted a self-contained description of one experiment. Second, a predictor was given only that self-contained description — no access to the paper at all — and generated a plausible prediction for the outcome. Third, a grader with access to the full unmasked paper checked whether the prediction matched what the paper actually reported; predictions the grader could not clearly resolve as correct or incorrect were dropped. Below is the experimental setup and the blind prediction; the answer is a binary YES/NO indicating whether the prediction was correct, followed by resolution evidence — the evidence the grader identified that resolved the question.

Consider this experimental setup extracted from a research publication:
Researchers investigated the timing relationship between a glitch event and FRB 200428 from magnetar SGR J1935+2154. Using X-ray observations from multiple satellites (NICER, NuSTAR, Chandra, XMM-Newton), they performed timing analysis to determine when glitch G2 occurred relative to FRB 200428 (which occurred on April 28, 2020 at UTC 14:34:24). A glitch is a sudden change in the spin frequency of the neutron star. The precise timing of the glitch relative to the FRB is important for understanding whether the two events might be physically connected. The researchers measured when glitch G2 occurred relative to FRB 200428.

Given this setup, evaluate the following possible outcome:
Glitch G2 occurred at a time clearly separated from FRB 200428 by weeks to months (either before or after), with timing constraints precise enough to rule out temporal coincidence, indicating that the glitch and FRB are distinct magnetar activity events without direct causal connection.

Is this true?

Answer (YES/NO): NO